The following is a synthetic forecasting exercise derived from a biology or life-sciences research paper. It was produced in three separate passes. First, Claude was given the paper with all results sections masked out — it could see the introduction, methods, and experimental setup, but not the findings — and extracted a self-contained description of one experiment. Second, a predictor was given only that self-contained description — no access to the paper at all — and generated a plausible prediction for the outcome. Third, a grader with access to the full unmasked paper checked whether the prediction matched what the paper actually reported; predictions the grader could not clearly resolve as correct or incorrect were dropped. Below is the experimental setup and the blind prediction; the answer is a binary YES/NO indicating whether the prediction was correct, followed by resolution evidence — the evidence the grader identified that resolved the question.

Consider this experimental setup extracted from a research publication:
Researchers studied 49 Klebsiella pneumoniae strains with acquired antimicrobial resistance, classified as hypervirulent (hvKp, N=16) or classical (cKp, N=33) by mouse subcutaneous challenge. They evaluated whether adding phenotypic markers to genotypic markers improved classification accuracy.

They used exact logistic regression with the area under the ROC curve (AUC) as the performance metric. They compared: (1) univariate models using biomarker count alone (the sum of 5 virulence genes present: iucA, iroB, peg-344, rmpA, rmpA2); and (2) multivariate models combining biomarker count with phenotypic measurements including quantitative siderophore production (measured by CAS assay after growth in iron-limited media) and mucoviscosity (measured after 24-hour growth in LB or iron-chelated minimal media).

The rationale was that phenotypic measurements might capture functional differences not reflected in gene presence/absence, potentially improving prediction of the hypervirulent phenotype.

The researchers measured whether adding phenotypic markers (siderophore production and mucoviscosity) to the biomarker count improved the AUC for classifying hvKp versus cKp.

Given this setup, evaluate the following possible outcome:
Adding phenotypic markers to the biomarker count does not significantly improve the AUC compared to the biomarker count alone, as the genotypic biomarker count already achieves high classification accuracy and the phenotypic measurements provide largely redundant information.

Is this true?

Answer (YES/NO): YES